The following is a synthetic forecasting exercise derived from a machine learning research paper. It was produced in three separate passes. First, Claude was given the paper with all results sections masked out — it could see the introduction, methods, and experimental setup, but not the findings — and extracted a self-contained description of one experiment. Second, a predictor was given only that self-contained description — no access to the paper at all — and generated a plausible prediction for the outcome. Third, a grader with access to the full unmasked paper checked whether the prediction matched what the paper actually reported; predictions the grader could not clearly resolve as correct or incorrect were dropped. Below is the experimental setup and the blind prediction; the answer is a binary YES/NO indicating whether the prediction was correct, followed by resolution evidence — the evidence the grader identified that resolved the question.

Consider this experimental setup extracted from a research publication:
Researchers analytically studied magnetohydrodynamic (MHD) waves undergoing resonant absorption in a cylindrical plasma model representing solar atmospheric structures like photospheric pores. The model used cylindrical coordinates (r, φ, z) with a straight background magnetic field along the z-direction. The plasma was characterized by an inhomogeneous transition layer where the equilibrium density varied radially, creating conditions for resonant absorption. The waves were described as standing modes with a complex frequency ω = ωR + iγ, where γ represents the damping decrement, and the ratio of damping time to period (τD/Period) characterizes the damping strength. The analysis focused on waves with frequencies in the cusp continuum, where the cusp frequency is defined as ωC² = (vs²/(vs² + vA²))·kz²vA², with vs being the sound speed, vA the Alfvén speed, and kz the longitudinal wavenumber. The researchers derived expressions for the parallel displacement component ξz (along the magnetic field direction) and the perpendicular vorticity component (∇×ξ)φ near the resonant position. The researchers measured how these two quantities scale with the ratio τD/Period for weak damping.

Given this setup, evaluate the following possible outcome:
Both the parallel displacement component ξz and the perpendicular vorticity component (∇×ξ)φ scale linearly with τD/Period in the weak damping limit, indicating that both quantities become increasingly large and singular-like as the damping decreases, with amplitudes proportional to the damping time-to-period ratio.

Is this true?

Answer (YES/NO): NO